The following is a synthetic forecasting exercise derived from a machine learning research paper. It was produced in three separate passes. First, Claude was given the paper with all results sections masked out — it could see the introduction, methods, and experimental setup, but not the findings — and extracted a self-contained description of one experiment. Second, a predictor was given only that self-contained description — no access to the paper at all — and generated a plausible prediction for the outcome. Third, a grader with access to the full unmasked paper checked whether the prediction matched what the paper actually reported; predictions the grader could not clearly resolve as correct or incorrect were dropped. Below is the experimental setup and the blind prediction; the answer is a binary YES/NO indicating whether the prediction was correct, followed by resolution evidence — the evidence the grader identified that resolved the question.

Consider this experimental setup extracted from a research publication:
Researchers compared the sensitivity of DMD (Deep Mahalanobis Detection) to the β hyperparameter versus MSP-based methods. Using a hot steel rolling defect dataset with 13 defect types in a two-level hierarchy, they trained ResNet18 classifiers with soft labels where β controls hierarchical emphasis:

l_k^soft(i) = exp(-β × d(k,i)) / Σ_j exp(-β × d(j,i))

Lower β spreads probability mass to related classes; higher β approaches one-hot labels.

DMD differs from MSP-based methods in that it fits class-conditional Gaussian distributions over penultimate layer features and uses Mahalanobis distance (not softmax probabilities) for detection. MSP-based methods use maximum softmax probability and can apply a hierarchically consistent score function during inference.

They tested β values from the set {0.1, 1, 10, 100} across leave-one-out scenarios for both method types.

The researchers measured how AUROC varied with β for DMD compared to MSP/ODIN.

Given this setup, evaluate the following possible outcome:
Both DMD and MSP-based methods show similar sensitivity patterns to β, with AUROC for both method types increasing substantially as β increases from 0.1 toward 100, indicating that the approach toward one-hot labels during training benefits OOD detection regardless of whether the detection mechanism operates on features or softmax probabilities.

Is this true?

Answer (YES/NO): NO